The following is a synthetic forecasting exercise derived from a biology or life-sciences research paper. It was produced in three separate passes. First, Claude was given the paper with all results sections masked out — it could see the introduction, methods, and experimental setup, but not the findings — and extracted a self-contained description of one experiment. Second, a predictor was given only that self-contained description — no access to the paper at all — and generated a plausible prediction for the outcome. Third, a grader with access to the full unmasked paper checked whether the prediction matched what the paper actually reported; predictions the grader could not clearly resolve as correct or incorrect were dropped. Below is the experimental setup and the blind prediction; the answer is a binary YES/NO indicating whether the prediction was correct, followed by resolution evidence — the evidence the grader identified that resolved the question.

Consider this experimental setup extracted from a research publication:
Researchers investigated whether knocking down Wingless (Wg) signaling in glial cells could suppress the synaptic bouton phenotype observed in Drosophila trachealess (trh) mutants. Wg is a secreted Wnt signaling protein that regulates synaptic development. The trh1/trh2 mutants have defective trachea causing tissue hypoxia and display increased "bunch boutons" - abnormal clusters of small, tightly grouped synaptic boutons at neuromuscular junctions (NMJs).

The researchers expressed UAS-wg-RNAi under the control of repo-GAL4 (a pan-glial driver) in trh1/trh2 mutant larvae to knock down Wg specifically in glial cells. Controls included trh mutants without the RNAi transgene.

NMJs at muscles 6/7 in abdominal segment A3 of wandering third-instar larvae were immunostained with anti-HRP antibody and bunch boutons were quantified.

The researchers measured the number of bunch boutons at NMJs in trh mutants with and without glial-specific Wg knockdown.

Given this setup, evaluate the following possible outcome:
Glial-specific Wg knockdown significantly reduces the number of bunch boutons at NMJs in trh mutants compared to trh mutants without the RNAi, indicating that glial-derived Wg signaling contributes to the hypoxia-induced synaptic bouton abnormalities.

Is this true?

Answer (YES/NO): YES